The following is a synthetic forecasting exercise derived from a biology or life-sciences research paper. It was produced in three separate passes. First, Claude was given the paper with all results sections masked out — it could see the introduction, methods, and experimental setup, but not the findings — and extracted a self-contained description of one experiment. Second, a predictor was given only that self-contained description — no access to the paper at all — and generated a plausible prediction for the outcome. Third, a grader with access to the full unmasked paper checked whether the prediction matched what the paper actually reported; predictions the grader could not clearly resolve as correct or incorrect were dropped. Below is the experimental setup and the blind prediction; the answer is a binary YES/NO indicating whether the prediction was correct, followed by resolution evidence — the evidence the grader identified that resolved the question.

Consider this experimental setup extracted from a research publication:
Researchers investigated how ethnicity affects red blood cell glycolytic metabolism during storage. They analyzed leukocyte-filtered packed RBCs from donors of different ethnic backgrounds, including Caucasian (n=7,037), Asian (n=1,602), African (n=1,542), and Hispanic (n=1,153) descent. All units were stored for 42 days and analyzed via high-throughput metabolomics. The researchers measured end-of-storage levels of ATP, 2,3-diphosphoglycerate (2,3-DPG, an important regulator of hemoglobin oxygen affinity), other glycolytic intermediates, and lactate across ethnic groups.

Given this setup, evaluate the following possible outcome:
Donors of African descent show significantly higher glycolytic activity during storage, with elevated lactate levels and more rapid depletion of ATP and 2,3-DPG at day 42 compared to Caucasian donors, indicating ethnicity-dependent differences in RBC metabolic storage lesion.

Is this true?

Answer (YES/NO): NO